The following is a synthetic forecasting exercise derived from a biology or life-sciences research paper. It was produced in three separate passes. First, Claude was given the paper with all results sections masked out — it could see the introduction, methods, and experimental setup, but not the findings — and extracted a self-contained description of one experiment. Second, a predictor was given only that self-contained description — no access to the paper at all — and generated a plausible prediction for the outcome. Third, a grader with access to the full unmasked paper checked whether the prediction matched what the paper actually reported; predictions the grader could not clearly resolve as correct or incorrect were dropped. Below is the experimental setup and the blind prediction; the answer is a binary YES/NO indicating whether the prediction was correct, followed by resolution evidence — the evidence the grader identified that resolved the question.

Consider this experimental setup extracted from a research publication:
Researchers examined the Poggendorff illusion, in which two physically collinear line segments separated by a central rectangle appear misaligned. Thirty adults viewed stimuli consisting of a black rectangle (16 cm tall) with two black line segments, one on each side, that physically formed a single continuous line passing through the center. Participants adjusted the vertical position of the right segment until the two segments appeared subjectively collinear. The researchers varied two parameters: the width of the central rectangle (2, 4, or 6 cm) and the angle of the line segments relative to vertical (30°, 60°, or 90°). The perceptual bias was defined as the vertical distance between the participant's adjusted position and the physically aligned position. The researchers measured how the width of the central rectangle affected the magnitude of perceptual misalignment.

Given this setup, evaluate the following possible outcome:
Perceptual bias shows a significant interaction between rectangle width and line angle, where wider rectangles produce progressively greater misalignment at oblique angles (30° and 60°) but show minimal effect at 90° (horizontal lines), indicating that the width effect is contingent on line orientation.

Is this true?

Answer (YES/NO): NO